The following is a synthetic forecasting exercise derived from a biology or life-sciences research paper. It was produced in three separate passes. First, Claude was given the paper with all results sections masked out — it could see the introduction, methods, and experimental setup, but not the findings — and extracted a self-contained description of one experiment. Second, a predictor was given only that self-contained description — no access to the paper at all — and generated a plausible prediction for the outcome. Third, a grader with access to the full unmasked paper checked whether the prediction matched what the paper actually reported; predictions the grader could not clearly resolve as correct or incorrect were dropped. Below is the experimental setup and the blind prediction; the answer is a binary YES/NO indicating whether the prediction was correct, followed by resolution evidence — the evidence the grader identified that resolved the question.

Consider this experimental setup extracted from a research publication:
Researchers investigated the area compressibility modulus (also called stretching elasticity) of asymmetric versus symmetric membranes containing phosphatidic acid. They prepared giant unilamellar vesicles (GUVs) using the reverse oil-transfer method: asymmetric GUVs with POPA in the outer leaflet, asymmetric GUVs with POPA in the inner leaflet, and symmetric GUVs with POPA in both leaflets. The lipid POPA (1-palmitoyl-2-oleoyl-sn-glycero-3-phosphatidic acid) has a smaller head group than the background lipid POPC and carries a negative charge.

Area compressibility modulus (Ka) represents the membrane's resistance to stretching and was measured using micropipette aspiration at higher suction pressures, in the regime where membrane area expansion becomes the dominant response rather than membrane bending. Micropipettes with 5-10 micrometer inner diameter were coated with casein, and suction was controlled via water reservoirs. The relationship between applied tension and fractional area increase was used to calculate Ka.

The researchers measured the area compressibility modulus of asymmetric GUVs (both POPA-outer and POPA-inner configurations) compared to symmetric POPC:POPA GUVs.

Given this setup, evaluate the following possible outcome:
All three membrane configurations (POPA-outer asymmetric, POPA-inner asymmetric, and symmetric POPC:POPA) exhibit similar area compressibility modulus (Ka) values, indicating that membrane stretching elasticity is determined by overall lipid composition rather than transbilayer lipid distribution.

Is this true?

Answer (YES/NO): NO